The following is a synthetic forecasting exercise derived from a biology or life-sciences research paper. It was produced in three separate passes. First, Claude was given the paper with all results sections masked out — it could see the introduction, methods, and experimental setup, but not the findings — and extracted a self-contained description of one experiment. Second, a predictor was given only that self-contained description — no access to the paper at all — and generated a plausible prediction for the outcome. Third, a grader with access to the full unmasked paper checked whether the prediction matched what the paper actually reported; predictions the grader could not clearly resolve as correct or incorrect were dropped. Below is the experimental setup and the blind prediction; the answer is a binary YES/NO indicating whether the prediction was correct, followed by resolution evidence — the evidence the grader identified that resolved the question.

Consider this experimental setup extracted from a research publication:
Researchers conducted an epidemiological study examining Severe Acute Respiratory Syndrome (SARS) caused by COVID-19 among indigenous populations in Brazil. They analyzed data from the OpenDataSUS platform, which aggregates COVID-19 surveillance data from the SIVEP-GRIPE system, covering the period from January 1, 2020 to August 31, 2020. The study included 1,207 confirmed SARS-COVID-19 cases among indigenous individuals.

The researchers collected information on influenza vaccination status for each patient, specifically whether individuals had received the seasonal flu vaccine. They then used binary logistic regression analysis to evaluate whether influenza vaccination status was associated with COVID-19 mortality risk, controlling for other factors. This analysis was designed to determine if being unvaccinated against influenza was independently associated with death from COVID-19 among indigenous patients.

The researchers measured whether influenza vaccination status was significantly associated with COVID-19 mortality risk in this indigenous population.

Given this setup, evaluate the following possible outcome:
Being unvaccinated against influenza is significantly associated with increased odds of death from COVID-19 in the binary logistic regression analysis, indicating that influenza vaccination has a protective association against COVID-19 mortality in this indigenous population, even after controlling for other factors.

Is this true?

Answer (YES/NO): YES